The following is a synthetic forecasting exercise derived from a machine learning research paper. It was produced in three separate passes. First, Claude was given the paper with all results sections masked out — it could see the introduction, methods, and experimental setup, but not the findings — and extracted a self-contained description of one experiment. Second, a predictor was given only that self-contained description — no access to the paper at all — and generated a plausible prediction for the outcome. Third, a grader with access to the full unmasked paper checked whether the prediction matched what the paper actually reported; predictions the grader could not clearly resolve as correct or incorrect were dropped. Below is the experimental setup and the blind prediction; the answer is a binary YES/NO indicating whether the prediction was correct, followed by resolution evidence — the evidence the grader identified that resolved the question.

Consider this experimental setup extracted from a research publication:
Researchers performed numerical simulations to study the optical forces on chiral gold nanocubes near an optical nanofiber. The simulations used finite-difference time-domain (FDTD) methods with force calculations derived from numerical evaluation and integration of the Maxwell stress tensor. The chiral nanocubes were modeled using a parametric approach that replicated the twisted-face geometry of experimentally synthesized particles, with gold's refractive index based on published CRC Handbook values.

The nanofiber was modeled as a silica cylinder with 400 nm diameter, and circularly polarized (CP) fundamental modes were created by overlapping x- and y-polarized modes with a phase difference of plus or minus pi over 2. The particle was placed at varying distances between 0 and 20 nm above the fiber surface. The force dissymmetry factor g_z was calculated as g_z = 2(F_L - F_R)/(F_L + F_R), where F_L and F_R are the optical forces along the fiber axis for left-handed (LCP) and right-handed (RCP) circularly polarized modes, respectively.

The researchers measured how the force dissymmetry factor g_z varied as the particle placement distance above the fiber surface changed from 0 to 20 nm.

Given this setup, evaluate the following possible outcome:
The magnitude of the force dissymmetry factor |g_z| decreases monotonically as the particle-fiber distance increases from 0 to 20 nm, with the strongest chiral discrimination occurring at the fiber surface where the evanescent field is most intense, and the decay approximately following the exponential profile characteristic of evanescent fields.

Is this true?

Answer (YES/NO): NO